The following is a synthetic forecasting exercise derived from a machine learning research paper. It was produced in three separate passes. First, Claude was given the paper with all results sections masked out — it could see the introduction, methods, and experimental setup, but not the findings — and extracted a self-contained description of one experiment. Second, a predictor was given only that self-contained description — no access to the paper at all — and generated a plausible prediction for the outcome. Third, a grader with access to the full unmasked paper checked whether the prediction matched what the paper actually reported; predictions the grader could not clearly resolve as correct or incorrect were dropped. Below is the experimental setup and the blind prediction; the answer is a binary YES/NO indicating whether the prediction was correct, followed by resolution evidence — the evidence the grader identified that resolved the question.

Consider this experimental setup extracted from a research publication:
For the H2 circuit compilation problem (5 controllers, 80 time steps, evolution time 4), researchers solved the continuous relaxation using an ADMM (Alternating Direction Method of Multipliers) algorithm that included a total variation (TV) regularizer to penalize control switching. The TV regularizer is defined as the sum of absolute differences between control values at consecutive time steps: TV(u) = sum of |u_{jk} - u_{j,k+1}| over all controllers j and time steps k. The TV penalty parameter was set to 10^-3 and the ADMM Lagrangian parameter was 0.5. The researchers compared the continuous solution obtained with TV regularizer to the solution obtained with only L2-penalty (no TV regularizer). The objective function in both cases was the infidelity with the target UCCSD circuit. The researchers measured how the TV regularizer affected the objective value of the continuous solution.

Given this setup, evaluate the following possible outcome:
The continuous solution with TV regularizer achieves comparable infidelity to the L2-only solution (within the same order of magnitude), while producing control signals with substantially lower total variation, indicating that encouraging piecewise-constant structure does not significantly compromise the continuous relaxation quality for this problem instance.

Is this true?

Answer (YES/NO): NO